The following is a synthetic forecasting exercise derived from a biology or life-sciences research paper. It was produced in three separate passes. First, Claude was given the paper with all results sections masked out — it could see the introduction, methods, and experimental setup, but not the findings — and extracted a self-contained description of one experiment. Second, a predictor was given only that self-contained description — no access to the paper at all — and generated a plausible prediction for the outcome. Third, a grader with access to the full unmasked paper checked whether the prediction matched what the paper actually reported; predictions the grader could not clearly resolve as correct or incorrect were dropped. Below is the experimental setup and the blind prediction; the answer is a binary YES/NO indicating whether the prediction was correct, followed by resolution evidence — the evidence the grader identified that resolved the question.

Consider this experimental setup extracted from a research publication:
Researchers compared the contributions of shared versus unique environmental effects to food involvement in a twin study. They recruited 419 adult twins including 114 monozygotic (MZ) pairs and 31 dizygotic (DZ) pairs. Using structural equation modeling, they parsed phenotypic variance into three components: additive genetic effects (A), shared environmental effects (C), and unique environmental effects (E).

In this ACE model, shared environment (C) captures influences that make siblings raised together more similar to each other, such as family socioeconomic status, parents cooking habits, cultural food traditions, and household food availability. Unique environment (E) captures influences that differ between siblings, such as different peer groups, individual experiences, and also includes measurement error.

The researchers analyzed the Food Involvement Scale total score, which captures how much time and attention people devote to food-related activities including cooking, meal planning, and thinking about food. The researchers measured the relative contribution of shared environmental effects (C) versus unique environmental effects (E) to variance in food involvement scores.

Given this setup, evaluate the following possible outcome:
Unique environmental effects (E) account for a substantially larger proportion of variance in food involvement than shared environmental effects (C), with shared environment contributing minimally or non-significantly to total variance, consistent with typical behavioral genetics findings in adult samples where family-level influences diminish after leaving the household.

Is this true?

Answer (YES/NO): NO